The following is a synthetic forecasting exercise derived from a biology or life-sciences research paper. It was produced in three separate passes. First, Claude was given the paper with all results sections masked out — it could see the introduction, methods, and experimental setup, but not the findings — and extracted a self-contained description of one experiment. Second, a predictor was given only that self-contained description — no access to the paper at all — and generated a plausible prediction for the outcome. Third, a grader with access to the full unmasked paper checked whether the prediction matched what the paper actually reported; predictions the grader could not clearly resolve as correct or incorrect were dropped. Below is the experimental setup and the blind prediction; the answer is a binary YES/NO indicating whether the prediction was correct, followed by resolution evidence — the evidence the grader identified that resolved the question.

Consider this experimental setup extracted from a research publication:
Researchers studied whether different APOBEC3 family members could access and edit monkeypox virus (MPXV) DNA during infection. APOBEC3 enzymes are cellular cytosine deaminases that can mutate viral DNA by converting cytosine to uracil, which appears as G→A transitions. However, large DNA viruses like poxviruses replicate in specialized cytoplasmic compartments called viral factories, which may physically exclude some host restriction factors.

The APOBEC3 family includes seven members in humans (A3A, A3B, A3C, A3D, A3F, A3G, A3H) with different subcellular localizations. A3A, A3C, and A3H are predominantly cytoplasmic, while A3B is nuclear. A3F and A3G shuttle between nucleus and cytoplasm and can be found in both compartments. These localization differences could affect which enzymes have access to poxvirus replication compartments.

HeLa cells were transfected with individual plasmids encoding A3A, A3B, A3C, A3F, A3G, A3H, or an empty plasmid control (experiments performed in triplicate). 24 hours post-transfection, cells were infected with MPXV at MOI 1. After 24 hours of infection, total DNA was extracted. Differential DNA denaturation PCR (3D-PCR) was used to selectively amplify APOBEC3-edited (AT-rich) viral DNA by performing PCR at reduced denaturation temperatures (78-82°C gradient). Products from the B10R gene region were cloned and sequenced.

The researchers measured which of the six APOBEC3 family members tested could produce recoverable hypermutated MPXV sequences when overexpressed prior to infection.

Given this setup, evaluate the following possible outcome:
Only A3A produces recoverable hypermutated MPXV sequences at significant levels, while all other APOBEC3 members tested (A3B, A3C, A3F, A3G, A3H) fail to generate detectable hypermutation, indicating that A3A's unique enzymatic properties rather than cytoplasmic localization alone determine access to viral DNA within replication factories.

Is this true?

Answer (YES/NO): NO